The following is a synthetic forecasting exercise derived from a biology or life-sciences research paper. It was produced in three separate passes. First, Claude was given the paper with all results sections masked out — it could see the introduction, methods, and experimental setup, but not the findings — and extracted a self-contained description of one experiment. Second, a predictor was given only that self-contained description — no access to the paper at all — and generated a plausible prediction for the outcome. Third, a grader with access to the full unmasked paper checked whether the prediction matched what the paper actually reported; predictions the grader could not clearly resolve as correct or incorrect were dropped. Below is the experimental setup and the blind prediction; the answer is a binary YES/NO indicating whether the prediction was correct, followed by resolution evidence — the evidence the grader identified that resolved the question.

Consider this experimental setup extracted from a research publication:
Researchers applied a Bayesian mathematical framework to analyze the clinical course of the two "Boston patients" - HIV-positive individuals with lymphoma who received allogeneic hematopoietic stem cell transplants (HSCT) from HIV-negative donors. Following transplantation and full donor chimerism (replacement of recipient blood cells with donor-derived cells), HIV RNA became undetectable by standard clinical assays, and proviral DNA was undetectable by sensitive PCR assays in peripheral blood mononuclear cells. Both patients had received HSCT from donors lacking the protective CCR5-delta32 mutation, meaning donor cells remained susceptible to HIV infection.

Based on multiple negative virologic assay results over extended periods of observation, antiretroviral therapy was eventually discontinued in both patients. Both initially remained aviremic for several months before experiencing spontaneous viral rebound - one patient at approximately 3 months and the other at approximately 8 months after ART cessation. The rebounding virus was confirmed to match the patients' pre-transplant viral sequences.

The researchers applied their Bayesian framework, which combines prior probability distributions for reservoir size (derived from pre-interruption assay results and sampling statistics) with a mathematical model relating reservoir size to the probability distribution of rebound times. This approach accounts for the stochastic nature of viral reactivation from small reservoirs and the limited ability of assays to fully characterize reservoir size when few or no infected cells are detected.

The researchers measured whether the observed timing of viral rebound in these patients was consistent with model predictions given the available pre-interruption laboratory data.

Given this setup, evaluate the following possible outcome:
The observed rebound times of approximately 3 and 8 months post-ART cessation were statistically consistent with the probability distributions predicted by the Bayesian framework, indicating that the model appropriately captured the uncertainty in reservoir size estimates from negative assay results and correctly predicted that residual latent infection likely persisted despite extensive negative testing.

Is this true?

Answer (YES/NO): YES